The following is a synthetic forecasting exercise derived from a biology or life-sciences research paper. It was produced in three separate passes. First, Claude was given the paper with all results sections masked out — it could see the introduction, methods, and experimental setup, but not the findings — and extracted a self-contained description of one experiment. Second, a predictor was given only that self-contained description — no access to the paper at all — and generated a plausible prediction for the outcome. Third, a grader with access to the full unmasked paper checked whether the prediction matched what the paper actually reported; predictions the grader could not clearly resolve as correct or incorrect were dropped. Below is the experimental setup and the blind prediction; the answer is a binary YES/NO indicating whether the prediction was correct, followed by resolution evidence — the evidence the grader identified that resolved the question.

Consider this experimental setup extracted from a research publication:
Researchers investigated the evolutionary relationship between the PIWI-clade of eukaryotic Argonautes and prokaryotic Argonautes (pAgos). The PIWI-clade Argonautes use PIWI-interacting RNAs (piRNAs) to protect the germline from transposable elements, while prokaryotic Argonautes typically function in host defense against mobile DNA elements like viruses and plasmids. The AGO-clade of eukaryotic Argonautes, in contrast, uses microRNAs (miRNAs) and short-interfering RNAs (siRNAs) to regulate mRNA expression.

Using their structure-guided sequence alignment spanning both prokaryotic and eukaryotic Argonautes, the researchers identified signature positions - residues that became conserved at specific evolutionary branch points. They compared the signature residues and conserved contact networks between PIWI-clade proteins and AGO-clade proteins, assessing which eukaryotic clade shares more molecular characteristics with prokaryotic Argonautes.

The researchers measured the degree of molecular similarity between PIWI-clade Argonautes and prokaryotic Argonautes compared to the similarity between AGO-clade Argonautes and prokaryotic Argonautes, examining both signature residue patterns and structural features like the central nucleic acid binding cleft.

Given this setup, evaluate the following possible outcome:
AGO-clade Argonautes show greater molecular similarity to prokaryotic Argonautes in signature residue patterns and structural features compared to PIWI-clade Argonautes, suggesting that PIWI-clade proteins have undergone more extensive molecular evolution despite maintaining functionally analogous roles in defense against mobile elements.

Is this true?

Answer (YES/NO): NO